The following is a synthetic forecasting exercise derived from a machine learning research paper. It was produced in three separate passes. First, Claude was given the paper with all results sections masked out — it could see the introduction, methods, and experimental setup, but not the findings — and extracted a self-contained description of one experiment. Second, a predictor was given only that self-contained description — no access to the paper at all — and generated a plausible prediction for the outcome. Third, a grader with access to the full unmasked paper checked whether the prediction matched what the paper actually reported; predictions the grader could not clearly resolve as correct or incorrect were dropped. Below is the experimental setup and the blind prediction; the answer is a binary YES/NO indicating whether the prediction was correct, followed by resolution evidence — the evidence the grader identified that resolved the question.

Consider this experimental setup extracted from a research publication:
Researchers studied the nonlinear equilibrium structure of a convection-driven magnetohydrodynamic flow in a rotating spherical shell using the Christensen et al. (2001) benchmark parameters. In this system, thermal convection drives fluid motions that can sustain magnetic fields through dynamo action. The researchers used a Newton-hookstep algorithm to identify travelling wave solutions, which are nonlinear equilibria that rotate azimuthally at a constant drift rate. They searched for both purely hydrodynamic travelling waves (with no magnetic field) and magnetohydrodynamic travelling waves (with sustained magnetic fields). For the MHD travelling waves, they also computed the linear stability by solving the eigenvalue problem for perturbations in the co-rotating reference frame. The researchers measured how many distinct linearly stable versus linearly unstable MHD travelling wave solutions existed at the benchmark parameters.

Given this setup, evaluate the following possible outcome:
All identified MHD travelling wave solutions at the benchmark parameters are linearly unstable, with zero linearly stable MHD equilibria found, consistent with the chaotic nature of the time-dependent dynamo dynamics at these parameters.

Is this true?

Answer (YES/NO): NO